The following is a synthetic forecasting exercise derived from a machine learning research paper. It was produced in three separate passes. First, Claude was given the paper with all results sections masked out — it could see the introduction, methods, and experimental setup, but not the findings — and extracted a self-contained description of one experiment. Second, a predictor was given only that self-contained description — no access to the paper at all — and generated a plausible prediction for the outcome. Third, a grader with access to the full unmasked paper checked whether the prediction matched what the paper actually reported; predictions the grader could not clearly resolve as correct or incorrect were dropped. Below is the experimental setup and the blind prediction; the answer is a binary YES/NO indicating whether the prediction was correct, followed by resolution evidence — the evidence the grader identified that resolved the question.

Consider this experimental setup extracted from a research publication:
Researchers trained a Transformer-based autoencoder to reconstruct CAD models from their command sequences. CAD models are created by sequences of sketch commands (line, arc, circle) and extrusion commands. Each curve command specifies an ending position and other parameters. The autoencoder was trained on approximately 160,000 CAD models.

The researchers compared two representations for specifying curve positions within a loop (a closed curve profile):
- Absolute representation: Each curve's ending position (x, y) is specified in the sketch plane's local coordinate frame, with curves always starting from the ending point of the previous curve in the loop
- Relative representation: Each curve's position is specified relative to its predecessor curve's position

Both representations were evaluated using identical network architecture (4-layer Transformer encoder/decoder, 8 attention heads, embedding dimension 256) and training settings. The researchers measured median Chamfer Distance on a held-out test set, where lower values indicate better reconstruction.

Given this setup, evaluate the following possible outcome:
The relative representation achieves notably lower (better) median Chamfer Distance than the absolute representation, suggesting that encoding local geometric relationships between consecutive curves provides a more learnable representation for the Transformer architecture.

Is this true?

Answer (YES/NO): NO